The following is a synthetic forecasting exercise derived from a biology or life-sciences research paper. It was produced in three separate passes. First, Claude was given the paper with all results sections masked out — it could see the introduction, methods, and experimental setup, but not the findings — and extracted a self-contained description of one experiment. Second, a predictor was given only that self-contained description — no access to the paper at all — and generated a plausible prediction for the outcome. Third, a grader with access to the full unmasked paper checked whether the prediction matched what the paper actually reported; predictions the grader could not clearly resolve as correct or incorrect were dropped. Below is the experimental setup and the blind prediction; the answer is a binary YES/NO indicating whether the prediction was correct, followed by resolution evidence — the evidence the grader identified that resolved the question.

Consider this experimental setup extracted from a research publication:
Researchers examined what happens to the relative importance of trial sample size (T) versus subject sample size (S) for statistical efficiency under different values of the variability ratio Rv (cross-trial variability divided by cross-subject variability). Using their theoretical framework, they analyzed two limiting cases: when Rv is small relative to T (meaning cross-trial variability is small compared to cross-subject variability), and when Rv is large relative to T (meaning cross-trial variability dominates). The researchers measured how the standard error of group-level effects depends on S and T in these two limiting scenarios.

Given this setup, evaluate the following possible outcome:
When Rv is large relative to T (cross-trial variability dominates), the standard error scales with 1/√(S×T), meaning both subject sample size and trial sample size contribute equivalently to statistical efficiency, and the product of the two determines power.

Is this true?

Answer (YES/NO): YES